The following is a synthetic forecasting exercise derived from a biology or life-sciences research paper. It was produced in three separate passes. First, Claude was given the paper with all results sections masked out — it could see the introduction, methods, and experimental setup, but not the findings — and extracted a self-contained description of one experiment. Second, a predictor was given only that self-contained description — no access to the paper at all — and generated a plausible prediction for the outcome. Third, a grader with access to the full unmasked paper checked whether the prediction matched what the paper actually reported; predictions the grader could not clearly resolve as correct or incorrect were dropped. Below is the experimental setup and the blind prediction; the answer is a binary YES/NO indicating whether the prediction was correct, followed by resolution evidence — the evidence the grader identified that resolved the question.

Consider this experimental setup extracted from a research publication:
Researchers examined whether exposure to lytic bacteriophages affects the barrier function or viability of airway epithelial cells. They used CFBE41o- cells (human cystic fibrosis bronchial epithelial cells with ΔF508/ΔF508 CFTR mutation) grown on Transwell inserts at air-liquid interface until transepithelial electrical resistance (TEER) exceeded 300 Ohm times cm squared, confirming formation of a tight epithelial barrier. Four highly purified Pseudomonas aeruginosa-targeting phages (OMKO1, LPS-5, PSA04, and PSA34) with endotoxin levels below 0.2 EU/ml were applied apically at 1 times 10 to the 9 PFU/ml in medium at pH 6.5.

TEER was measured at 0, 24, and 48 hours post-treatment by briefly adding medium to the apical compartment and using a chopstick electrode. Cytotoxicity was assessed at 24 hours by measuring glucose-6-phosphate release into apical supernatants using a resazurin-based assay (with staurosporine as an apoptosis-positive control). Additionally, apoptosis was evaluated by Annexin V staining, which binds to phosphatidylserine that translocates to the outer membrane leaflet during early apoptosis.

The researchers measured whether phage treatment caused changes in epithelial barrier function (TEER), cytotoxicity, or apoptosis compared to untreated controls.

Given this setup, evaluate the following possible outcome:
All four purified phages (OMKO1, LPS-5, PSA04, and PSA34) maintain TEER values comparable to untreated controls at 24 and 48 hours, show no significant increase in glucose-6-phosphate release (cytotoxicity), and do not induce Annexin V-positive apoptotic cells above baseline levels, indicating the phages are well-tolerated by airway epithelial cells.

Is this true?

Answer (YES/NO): YES